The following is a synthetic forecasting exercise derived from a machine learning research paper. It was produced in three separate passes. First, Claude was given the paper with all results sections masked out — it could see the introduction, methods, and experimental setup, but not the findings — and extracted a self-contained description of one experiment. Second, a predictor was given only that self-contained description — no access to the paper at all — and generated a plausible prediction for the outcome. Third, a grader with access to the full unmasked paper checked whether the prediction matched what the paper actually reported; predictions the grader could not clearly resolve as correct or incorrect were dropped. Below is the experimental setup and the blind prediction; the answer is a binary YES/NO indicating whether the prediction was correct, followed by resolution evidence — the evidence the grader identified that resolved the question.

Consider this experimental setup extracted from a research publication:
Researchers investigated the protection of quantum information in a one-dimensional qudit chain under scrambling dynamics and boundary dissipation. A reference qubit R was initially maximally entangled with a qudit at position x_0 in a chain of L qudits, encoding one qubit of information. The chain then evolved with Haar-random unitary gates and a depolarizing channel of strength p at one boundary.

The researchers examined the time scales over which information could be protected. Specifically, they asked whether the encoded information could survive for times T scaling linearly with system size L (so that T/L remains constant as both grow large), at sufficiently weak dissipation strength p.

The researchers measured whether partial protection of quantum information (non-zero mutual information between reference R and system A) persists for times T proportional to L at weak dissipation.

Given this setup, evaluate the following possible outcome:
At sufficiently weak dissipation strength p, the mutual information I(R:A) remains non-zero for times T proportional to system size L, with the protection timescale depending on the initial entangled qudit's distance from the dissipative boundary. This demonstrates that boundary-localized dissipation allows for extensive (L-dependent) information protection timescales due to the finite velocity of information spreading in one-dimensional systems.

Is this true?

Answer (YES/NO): YES